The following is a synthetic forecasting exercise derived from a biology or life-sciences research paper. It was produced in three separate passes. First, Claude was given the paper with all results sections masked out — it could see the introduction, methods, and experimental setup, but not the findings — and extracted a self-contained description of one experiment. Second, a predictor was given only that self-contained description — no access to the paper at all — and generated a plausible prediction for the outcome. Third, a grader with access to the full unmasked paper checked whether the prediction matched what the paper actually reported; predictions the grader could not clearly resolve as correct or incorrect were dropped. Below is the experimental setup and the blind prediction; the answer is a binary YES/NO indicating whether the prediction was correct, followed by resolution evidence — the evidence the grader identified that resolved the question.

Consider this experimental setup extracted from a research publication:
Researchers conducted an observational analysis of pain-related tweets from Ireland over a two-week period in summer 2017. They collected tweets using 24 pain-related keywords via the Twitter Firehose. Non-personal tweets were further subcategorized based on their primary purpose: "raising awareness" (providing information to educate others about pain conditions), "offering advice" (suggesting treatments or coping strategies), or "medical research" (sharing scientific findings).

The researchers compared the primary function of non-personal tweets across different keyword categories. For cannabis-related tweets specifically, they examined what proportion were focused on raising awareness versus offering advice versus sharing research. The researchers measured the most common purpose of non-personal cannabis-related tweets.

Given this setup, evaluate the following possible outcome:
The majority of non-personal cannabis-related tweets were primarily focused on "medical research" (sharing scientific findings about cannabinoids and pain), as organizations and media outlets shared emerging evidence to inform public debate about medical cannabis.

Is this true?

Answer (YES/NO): NO